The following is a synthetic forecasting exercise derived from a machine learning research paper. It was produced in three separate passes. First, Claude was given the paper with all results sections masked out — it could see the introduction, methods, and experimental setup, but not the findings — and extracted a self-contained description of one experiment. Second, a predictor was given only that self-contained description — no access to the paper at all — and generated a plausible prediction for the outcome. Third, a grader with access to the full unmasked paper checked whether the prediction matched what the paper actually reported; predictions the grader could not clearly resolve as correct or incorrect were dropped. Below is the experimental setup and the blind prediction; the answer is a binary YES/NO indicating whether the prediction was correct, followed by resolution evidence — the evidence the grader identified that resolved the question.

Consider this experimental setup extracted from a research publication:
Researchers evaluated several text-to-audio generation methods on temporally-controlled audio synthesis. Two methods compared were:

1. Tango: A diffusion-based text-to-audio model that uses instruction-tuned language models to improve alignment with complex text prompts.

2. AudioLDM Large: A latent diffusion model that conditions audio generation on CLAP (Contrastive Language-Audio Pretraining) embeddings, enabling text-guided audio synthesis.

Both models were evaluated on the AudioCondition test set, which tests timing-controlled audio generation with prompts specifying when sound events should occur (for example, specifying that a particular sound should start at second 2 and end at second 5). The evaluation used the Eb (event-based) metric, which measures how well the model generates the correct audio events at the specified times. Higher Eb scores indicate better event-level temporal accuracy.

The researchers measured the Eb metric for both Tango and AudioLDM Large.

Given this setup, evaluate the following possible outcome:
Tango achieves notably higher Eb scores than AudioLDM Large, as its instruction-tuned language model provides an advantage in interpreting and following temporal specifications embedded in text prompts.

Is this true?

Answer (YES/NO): NO